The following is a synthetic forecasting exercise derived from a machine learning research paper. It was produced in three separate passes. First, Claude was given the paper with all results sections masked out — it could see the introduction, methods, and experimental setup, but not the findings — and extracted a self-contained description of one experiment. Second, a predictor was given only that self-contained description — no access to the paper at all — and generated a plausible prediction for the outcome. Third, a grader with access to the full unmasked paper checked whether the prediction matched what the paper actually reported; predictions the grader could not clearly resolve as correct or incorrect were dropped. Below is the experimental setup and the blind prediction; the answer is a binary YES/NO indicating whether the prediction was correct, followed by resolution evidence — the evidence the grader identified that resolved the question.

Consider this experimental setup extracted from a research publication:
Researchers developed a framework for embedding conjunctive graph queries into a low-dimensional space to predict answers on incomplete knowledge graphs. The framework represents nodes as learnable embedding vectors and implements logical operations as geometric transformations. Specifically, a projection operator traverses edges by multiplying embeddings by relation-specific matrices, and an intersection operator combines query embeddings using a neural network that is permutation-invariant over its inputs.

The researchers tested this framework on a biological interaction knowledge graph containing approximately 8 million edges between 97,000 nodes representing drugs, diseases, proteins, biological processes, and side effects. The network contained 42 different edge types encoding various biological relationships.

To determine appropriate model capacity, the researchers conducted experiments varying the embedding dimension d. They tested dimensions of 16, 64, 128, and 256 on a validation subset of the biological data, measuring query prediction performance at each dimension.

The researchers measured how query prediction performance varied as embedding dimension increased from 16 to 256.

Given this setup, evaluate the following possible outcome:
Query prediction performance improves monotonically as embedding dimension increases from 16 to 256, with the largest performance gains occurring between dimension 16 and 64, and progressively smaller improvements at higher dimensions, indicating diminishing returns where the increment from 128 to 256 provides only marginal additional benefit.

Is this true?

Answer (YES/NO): NO